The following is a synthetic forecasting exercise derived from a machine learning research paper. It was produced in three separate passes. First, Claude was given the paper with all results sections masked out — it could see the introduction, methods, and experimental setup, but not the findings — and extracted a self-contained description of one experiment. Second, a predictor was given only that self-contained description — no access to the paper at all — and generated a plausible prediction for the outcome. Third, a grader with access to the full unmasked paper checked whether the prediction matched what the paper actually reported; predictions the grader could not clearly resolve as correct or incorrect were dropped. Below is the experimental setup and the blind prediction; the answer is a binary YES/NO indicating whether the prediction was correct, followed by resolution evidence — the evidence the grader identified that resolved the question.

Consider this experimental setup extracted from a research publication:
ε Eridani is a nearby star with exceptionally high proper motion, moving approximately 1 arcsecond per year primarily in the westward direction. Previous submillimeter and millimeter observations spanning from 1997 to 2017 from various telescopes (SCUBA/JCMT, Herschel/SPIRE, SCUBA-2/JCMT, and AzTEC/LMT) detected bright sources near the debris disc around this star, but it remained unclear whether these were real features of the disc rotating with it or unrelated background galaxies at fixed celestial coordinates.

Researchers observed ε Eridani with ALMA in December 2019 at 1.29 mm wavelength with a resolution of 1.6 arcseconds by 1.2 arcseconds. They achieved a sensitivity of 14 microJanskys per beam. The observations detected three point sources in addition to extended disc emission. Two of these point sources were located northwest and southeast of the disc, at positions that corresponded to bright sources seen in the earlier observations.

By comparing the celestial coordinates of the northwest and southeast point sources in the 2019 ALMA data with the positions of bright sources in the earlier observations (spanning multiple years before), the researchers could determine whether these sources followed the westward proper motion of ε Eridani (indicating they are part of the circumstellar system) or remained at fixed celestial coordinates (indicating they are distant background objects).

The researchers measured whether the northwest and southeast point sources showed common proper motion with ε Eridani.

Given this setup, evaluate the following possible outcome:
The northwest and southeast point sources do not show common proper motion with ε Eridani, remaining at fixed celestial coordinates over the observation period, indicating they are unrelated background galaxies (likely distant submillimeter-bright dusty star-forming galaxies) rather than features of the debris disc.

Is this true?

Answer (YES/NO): YES